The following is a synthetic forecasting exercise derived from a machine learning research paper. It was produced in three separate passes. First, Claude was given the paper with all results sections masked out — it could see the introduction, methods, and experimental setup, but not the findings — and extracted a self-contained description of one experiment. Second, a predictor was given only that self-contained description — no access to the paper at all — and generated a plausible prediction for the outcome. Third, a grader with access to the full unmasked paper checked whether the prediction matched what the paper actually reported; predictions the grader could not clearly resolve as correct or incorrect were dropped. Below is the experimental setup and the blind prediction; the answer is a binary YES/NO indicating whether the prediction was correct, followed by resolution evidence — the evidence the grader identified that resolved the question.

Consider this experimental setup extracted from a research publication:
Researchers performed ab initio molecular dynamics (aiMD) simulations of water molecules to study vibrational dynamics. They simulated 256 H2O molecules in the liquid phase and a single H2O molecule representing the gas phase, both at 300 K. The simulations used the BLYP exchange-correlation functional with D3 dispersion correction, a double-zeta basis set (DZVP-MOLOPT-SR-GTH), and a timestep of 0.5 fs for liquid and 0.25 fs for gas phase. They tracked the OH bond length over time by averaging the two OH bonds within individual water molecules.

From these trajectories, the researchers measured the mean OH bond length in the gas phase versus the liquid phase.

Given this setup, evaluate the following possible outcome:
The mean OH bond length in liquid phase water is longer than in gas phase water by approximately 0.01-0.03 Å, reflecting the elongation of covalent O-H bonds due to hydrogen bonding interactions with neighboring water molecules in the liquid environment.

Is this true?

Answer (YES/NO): YES